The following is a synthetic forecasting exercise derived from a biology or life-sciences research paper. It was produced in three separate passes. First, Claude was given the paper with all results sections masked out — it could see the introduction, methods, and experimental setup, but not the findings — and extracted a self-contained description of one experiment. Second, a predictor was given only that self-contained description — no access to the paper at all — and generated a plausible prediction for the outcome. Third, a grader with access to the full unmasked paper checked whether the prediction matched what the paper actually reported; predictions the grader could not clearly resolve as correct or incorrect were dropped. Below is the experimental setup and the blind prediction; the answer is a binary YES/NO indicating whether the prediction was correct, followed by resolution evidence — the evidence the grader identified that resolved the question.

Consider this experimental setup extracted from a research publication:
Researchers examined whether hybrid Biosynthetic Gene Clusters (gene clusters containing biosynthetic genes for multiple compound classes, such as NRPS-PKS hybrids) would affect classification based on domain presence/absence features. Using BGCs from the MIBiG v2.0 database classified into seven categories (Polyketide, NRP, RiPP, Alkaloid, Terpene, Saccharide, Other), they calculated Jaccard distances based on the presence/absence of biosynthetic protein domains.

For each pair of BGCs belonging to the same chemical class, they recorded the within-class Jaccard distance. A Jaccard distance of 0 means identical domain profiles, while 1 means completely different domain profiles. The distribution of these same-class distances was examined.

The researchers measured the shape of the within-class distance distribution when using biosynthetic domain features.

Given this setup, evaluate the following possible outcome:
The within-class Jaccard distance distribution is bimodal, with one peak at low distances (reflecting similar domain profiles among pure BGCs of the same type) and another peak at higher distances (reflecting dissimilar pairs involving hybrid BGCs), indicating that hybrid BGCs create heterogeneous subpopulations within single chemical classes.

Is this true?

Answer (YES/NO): YES